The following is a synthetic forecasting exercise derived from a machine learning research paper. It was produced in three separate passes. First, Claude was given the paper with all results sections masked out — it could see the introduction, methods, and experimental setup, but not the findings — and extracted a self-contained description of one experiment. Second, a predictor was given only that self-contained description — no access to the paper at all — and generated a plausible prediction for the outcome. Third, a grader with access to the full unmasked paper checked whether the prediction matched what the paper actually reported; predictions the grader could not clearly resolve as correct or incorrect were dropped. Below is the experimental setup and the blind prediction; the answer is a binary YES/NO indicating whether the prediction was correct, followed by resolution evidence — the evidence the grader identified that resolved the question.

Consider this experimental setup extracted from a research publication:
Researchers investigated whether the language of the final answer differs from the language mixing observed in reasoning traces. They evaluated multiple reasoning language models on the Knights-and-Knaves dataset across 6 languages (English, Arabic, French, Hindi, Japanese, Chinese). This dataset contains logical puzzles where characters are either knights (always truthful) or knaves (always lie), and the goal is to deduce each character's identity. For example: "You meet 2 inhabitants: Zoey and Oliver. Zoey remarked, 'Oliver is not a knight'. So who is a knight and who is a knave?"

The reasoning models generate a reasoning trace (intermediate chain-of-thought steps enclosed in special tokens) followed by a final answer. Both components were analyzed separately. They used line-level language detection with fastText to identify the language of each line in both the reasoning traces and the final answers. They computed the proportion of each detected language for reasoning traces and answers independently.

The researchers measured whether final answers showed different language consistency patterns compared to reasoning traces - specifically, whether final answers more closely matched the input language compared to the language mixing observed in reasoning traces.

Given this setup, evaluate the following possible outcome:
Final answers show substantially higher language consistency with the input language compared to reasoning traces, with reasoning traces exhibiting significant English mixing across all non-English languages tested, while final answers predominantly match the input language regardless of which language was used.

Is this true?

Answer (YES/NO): NO